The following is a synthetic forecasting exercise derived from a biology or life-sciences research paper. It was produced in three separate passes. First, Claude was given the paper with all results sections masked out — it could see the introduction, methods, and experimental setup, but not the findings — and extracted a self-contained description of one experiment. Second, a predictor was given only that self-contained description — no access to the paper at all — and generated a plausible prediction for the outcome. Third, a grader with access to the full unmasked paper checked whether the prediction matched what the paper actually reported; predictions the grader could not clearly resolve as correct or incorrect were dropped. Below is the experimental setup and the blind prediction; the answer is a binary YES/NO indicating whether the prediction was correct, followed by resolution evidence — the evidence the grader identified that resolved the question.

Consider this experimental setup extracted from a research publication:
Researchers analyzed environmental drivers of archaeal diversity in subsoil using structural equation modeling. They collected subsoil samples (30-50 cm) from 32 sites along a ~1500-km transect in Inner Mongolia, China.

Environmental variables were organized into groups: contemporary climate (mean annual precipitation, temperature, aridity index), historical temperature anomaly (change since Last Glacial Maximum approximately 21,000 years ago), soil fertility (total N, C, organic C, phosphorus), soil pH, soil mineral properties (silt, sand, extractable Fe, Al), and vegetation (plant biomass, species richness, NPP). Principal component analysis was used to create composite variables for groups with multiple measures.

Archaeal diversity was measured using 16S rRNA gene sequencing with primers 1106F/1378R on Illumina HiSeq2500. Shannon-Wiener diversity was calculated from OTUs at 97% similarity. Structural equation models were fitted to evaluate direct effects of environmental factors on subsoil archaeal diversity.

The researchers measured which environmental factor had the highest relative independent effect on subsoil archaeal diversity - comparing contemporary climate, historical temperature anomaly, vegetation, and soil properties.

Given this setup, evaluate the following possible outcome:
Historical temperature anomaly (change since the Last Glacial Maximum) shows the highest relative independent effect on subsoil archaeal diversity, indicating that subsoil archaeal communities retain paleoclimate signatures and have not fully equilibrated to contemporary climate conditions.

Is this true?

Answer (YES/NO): NO